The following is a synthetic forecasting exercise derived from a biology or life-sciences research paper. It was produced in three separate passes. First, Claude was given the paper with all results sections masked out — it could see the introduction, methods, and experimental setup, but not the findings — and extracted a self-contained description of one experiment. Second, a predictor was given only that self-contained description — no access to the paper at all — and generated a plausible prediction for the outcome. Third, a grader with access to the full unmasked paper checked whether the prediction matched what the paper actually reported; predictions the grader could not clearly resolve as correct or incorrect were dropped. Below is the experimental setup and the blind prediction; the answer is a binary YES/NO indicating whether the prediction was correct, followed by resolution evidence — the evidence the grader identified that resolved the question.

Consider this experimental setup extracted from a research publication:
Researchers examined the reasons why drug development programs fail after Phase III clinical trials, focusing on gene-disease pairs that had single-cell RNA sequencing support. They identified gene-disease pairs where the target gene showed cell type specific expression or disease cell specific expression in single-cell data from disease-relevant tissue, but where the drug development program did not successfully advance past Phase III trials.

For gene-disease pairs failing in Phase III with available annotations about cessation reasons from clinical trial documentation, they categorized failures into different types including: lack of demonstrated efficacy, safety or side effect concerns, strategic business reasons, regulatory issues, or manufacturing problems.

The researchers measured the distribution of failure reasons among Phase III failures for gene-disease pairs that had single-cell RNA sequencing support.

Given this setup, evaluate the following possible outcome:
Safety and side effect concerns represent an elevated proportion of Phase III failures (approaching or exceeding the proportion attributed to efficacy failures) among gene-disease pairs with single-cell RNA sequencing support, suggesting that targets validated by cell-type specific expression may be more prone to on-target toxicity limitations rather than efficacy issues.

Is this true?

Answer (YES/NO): NO